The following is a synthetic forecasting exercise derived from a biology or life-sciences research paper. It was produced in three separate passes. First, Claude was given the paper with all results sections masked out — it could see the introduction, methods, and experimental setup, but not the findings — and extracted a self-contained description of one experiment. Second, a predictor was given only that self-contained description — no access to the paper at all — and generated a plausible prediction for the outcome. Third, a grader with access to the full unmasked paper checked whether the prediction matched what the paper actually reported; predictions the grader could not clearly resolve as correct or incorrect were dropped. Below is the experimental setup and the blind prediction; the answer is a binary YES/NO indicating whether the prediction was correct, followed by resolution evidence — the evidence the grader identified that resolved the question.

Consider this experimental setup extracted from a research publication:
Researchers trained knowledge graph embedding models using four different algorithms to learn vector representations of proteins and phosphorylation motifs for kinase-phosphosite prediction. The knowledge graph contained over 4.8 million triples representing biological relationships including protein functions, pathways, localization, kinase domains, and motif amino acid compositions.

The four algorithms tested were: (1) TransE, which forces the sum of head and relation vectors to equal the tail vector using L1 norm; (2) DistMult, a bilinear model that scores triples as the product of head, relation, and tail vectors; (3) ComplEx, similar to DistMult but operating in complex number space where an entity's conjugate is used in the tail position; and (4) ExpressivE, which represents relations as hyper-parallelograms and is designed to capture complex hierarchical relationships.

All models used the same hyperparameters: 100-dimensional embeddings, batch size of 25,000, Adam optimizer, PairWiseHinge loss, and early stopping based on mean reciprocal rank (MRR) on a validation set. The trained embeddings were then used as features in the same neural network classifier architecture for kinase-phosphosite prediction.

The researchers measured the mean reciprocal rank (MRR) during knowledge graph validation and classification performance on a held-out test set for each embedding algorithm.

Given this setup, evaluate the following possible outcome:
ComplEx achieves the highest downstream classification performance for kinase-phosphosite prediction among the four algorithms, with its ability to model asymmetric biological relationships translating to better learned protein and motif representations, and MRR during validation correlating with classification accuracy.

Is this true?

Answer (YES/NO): NO